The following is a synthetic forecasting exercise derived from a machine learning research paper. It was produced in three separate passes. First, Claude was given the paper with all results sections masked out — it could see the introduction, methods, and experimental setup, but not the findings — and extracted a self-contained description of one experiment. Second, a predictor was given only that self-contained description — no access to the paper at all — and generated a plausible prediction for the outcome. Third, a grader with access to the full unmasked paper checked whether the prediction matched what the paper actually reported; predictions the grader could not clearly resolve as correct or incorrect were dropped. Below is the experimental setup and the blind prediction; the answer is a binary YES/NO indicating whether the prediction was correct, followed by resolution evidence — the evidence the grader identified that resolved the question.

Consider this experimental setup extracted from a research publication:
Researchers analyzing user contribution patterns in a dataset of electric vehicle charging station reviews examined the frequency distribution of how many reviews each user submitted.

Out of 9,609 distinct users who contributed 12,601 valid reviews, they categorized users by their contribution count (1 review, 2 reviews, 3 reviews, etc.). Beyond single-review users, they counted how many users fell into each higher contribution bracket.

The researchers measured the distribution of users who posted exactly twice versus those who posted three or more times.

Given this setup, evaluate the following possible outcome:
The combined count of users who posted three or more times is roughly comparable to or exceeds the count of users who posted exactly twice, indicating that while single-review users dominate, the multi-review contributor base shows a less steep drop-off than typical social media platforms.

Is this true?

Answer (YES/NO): NO